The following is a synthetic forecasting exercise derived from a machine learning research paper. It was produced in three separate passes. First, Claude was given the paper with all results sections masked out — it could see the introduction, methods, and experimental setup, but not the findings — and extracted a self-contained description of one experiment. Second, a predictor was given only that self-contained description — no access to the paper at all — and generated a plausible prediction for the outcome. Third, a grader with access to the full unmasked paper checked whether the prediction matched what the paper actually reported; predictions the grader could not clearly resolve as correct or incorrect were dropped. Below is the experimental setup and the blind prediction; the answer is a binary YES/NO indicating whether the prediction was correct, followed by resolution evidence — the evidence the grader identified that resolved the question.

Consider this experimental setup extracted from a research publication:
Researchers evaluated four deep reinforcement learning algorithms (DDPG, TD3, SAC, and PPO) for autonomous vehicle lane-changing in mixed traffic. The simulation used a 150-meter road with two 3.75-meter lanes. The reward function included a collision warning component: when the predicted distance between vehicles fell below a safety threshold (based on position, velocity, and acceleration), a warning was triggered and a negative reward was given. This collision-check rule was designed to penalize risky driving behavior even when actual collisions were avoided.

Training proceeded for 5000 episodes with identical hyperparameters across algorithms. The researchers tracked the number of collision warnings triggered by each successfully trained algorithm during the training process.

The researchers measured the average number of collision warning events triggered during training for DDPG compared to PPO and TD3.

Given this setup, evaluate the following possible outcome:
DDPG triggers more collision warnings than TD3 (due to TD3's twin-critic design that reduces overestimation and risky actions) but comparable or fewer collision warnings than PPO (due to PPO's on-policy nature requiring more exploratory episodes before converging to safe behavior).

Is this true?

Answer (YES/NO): NO